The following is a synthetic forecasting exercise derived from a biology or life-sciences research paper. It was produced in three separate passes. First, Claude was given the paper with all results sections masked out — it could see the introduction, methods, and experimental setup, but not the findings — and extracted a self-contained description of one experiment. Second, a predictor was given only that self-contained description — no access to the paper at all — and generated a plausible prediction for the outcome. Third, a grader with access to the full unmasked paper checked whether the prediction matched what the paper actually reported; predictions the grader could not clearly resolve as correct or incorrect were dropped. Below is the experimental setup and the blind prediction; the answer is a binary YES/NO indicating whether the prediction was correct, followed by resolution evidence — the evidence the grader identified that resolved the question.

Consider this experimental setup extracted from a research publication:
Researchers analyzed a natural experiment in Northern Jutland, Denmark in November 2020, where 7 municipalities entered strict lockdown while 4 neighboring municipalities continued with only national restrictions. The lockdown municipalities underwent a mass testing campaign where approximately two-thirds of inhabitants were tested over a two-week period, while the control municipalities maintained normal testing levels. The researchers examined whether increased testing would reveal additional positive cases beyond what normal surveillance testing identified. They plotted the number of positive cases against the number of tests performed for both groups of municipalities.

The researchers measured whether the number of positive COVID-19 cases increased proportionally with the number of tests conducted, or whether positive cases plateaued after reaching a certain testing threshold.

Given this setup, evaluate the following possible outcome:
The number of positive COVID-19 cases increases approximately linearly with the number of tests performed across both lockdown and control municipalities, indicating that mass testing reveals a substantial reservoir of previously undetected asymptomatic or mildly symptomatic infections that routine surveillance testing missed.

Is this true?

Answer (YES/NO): NO